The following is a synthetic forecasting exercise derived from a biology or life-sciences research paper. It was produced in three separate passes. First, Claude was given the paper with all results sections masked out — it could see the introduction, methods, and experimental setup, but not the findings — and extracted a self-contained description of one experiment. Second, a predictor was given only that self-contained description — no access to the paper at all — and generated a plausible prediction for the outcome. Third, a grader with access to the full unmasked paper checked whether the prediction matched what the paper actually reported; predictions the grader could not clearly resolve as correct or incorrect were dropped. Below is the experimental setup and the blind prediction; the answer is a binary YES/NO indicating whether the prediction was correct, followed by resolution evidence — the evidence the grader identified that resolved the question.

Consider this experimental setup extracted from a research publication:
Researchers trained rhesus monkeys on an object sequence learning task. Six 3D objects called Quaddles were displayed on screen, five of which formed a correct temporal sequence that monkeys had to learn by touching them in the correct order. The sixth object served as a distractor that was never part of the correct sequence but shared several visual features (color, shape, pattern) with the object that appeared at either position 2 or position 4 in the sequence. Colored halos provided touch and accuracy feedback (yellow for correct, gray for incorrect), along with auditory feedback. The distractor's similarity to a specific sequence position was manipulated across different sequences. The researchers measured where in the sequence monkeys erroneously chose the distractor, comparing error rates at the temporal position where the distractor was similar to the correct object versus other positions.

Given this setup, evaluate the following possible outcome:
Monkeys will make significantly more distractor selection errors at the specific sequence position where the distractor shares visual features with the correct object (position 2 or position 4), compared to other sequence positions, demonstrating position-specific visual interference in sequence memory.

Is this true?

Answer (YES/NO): YES